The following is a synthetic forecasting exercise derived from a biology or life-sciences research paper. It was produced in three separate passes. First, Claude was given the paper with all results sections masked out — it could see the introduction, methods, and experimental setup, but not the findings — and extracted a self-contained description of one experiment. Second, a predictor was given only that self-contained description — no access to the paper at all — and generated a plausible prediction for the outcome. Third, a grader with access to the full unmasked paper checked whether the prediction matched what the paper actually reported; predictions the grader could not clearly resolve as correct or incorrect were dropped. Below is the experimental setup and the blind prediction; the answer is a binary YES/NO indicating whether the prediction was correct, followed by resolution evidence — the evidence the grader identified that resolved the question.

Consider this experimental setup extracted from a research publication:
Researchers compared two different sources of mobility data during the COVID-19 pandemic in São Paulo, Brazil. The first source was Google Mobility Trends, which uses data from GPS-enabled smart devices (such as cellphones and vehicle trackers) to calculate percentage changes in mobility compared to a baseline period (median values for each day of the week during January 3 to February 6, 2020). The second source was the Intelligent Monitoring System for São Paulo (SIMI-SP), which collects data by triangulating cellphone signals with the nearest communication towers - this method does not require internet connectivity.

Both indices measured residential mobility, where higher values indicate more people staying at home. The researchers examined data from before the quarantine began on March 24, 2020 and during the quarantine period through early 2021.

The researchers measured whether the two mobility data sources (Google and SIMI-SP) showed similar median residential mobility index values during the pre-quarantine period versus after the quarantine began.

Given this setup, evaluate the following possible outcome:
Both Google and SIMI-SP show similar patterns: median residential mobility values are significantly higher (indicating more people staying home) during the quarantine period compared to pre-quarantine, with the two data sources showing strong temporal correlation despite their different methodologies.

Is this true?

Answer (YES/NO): NO